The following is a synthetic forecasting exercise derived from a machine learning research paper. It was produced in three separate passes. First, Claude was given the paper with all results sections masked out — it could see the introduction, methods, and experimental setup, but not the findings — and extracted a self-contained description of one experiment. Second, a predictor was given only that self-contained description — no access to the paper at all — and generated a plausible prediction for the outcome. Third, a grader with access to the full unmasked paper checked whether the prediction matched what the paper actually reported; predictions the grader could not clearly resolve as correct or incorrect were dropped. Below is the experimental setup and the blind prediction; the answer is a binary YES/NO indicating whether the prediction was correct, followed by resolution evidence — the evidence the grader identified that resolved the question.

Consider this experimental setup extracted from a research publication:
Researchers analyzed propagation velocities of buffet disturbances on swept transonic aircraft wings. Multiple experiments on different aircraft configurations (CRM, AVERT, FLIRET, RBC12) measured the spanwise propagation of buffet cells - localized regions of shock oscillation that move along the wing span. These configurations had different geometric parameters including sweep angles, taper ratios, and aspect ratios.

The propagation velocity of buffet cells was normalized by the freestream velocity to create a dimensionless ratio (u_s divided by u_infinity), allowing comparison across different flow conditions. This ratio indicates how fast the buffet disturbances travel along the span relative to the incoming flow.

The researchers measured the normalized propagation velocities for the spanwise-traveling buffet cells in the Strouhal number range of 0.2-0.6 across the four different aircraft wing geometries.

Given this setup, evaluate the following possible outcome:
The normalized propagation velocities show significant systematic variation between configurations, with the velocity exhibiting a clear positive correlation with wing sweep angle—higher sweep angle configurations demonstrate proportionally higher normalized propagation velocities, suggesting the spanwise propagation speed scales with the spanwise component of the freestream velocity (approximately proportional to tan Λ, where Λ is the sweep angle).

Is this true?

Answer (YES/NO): NO